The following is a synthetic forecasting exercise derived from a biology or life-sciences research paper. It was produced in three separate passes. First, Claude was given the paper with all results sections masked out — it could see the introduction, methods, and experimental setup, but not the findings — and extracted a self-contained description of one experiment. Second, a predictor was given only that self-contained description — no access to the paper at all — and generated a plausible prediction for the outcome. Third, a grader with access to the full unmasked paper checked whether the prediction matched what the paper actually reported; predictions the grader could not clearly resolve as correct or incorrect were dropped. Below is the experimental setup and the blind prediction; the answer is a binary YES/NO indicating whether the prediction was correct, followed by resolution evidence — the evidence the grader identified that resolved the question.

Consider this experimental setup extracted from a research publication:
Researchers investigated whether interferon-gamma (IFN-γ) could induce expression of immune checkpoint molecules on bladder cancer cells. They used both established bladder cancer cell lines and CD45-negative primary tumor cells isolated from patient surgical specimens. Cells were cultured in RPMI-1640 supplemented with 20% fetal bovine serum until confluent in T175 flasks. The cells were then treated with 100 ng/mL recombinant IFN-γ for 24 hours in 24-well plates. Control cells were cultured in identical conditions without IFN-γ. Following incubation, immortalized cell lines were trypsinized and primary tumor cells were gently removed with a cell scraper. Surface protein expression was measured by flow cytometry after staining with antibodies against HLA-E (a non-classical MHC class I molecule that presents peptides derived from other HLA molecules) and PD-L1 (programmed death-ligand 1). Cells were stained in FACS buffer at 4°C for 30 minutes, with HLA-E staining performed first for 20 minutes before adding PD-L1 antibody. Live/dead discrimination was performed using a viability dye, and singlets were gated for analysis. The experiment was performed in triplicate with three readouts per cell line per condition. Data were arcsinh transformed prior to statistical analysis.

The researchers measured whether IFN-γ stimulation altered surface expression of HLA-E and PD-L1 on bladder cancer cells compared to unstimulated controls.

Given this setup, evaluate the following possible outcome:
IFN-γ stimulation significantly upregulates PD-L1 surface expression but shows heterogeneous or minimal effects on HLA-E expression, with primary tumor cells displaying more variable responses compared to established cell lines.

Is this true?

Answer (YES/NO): NO